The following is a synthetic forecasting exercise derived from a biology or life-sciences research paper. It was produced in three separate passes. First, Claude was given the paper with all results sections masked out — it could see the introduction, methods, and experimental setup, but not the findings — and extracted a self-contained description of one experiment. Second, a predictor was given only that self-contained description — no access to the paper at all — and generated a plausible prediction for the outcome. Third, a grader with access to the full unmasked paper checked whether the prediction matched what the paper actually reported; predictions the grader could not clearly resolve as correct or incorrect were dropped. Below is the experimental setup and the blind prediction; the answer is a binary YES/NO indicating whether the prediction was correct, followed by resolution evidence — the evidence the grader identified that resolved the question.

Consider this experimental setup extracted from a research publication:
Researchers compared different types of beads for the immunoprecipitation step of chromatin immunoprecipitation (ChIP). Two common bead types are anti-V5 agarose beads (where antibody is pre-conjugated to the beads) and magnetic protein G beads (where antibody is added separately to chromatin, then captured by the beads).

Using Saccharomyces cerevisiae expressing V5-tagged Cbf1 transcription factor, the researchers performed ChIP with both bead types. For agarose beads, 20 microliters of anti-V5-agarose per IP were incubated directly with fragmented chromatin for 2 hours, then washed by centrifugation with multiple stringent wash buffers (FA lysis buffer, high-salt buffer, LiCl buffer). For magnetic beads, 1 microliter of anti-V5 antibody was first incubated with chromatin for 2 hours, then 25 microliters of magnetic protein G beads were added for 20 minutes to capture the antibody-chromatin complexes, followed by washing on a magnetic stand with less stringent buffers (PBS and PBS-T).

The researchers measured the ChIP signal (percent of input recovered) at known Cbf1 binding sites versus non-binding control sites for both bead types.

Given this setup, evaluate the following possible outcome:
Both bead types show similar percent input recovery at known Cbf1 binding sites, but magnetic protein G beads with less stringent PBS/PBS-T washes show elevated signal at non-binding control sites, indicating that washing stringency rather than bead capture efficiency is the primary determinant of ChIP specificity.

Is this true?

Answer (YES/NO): NO